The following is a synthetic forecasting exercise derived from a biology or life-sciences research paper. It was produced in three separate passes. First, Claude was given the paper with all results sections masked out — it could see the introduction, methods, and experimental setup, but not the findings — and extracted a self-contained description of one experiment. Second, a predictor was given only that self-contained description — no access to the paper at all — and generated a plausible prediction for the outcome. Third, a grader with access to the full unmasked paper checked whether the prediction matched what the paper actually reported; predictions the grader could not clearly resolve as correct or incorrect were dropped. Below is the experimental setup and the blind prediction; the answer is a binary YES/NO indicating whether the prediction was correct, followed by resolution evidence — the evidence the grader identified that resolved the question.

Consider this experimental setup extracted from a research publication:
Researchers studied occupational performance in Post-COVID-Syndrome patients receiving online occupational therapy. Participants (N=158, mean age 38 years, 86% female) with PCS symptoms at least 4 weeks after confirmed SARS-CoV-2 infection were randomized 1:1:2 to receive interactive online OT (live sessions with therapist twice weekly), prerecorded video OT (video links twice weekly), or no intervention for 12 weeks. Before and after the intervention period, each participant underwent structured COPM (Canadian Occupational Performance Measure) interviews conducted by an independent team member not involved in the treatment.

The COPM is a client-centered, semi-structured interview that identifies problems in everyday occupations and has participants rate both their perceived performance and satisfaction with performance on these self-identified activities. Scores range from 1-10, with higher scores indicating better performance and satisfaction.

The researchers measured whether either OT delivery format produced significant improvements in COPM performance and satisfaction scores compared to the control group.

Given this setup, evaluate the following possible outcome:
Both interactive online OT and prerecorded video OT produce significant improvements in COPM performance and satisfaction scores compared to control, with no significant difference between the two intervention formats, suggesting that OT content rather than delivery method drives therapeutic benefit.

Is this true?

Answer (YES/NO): NO